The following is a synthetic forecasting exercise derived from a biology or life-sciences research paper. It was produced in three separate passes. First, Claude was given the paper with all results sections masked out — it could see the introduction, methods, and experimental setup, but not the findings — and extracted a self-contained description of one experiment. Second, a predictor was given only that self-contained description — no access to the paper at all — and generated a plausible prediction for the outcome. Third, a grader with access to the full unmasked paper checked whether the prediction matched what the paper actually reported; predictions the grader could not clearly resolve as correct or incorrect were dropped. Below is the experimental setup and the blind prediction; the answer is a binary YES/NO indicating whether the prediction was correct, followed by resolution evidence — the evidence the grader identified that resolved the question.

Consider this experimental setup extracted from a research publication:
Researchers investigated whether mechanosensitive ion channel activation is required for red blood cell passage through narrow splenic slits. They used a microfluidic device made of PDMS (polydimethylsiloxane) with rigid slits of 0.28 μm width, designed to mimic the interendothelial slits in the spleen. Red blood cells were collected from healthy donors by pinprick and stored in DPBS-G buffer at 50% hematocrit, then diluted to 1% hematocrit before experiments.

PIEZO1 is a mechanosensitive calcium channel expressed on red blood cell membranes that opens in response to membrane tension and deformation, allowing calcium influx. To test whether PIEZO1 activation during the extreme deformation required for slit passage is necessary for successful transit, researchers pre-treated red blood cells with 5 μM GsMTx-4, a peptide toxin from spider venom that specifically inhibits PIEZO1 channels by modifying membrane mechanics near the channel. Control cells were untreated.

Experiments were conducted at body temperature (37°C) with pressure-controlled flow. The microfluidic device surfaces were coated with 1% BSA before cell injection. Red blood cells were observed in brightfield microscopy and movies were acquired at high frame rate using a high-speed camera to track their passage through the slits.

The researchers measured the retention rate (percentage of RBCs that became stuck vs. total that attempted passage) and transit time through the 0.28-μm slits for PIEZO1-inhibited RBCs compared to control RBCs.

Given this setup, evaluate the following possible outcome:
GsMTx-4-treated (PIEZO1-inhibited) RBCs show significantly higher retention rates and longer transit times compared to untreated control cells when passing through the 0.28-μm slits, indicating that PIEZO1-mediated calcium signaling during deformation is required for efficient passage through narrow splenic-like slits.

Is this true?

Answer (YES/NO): NO